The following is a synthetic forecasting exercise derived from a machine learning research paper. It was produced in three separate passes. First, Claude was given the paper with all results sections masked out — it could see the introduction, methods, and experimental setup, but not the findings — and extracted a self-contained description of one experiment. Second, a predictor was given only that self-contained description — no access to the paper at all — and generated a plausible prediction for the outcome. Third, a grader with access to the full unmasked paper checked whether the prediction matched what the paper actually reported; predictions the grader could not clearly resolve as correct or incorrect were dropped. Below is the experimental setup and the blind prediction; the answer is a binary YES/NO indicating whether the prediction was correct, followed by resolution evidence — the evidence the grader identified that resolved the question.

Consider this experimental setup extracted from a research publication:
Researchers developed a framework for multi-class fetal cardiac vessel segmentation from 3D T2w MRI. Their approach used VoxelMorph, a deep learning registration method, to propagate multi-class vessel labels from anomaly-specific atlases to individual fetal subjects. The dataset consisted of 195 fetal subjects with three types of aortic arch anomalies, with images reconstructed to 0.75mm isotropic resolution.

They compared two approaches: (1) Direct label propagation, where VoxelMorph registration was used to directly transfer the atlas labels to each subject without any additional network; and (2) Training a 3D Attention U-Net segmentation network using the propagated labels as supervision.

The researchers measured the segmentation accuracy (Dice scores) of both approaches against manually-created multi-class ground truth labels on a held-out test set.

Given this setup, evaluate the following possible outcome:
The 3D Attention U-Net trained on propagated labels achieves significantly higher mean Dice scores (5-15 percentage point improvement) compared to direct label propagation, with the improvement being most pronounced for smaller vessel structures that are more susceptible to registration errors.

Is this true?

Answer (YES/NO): NO